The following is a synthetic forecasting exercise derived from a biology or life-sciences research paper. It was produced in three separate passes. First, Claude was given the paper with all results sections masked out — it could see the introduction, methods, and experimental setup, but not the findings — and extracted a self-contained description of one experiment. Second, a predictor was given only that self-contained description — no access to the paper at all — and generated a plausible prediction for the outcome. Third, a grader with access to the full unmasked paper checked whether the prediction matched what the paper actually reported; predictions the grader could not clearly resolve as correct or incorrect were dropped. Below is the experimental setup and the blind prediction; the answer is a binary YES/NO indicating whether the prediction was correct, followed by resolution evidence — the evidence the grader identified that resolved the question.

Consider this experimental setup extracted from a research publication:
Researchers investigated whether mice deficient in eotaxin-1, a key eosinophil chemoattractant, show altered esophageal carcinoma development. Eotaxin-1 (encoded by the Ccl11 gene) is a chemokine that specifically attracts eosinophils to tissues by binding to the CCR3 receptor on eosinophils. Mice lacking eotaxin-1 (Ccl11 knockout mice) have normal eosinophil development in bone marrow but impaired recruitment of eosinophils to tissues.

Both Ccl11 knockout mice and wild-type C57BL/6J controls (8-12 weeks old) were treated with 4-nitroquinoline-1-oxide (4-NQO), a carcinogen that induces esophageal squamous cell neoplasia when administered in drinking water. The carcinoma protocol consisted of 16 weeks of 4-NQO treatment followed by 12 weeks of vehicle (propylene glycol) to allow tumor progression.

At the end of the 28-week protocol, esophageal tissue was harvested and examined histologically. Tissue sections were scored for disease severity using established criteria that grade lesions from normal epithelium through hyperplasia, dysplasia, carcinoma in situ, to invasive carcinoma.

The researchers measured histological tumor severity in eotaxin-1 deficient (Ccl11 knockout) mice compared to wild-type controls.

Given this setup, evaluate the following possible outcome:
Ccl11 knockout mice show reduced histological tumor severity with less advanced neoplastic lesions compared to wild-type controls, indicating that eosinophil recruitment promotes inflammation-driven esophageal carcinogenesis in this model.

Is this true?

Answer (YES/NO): NO